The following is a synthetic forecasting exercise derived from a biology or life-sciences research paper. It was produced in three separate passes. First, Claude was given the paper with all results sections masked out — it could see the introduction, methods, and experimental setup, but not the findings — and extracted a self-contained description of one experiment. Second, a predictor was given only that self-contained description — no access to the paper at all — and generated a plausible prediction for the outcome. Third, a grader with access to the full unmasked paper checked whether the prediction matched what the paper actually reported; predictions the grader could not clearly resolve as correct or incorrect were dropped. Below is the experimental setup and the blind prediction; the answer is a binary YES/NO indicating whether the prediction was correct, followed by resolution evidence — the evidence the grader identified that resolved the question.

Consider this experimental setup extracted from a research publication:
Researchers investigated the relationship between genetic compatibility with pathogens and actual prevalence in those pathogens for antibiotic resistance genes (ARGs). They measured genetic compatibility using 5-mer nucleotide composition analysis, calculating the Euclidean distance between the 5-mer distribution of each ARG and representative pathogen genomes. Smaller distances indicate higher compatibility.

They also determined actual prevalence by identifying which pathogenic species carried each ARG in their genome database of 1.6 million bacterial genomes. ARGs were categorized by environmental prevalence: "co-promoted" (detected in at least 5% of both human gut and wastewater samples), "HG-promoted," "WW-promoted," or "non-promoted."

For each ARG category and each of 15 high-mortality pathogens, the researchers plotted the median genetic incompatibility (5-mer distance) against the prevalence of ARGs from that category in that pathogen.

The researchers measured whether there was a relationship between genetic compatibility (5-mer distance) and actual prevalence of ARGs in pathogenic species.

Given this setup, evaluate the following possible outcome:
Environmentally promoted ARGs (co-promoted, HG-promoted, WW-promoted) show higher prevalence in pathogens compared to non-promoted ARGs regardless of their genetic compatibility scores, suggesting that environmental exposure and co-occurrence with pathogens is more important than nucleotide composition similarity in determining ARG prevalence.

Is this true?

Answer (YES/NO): NO